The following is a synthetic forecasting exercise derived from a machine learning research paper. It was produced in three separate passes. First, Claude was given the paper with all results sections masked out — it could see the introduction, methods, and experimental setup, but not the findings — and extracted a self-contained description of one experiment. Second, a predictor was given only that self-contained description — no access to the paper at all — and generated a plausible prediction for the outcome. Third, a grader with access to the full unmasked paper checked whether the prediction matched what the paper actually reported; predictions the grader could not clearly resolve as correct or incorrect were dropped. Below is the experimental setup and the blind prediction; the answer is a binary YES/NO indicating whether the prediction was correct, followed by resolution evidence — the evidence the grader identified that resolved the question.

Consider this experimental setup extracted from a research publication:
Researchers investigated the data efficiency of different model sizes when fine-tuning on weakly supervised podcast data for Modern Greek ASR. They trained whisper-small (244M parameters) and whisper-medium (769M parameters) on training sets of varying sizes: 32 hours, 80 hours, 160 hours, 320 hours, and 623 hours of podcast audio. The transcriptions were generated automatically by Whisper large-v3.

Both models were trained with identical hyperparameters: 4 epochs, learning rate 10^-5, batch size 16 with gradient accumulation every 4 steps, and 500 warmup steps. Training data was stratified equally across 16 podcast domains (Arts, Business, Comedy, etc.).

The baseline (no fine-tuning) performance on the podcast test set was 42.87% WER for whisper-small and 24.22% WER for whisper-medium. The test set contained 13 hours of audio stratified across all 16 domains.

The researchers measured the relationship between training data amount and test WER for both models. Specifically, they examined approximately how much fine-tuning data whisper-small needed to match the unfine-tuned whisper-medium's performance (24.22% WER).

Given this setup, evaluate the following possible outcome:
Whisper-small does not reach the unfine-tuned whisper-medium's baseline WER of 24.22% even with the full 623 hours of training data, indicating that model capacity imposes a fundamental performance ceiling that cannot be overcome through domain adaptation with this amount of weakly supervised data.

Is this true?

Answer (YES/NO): NO